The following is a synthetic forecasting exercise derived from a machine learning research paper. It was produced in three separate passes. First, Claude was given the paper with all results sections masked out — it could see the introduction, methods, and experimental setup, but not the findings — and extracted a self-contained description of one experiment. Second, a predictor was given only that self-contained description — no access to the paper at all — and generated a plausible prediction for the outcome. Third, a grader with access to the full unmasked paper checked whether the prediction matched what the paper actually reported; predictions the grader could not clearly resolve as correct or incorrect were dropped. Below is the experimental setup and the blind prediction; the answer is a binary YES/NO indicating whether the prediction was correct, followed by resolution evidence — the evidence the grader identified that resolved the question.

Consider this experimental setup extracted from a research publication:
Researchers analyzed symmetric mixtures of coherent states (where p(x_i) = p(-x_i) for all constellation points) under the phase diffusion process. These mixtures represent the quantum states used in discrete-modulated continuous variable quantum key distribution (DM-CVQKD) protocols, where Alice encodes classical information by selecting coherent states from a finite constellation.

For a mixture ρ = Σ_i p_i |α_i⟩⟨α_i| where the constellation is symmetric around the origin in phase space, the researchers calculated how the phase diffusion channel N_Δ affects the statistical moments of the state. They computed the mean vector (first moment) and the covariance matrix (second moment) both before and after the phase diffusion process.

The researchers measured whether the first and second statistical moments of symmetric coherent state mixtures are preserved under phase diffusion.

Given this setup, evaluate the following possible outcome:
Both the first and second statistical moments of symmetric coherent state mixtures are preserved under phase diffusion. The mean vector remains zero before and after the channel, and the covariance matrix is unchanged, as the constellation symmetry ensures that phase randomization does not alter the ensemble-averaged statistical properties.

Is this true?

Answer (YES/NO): YES